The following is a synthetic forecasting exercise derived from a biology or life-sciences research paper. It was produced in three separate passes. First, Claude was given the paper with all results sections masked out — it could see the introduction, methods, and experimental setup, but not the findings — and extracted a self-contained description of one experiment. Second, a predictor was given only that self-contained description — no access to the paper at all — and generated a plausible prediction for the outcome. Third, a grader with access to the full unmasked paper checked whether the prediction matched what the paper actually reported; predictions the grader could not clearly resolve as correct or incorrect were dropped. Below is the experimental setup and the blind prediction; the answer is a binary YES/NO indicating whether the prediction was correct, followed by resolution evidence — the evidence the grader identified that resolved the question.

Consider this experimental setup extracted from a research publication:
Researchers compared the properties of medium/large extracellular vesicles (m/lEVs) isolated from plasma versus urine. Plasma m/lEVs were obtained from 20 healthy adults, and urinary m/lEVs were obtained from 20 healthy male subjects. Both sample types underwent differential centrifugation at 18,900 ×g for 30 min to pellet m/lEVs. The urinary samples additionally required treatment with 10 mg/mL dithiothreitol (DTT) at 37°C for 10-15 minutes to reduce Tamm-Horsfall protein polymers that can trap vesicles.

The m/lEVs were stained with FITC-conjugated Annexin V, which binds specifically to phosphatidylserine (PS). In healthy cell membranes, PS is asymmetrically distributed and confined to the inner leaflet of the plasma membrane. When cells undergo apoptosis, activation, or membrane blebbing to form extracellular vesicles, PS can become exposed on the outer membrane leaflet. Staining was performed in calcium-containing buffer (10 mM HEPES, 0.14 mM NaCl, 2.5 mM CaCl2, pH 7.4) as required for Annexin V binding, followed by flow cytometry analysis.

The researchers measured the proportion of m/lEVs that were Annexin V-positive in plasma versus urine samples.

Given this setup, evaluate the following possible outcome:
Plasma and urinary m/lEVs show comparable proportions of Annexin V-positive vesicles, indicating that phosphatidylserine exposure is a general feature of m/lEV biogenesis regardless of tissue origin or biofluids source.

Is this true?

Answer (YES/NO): NO